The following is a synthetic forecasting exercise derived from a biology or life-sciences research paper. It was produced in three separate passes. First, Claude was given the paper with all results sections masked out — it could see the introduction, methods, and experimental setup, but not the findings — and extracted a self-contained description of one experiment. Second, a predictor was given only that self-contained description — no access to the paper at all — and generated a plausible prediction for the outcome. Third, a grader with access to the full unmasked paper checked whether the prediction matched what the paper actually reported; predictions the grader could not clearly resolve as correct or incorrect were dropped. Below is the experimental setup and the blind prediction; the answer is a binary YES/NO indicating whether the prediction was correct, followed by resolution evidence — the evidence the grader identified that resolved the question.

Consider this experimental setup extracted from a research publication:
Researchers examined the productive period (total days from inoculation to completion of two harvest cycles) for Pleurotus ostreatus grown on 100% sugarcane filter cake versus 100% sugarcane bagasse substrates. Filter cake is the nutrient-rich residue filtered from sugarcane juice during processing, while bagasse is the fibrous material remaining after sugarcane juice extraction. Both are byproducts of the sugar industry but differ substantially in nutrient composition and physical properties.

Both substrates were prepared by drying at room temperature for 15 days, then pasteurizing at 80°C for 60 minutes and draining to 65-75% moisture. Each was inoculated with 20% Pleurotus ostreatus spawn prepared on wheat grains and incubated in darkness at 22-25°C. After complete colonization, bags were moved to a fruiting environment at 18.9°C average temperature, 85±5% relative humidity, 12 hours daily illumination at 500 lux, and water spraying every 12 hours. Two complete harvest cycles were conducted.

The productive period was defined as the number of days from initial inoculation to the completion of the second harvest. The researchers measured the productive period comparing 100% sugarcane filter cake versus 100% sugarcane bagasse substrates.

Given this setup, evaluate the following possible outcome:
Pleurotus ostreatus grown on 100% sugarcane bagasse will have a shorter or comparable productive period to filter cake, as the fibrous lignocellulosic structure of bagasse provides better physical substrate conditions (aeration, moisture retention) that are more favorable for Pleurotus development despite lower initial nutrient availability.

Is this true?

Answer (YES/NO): NO